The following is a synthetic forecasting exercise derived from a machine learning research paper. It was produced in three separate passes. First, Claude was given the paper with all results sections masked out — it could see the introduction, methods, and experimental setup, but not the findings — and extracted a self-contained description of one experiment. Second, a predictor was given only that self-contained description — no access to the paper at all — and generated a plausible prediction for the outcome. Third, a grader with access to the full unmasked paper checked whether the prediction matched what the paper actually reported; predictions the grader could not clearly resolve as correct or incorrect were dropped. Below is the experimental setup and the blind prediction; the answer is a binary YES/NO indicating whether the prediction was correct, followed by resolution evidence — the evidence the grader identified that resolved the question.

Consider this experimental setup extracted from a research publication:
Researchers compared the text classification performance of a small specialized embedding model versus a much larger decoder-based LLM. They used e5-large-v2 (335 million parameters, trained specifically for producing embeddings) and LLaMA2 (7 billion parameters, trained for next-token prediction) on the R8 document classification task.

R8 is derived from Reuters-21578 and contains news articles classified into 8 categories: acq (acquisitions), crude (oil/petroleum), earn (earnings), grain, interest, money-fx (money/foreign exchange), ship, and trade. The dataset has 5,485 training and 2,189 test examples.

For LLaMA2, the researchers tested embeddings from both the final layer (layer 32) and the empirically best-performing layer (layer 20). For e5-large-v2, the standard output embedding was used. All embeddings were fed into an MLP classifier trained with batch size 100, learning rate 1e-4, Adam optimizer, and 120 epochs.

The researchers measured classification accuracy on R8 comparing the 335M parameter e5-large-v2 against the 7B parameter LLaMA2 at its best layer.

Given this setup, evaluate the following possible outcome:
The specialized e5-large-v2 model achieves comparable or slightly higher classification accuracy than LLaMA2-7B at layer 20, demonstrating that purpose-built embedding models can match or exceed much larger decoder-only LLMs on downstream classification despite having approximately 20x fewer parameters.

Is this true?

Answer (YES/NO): YES